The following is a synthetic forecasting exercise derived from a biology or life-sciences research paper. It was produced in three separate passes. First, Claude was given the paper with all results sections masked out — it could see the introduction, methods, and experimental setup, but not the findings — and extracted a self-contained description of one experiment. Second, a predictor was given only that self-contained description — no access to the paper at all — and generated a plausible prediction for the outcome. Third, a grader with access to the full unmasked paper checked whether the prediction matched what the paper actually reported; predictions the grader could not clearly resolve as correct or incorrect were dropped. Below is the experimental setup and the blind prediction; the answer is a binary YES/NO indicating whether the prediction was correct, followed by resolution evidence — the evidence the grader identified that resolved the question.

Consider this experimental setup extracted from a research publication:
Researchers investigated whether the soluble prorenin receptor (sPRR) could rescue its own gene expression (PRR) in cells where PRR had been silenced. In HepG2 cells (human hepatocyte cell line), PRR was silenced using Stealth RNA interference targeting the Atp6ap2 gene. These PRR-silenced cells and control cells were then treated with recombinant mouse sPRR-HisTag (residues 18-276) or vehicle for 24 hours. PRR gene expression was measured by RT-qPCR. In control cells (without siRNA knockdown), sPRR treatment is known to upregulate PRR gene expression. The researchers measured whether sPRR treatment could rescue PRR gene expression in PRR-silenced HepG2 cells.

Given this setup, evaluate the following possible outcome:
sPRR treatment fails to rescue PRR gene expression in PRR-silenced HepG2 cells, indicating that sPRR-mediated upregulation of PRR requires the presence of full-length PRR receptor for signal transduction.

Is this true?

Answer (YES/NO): YES